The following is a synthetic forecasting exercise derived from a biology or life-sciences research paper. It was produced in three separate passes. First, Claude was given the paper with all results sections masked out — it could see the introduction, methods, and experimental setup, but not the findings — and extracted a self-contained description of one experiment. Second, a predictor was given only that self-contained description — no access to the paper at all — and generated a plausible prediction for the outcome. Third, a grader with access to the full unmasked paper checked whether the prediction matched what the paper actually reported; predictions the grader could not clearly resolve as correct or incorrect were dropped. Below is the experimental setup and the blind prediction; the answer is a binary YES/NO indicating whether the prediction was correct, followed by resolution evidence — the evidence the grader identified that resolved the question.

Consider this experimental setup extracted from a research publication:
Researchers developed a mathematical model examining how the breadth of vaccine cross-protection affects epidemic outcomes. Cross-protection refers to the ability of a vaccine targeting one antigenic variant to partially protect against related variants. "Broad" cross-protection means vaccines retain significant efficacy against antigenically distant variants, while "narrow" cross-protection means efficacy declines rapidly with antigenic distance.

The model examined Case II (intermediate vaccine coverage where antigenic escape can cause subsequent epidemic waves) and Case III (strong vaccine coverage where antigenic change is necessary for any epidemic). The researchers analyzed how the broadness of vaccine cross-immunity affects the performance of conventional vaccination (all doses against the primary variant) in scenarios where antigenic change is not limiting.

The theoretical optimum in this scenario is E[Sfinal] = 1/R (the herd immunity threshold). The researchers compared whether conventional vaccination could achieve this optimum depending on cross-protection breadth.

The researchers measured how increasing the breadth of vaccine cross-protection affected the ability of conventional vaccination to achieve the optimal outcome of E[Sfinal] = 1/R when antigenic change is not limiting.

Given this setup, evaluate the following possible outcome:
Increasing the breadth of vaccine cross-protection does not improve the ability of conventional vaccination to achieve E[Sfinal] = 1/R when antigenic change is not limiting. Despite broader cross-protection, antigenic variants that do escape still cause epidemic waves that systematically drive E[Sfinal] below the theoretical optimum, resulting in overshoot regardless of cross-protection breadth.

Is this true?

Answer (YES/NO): NO